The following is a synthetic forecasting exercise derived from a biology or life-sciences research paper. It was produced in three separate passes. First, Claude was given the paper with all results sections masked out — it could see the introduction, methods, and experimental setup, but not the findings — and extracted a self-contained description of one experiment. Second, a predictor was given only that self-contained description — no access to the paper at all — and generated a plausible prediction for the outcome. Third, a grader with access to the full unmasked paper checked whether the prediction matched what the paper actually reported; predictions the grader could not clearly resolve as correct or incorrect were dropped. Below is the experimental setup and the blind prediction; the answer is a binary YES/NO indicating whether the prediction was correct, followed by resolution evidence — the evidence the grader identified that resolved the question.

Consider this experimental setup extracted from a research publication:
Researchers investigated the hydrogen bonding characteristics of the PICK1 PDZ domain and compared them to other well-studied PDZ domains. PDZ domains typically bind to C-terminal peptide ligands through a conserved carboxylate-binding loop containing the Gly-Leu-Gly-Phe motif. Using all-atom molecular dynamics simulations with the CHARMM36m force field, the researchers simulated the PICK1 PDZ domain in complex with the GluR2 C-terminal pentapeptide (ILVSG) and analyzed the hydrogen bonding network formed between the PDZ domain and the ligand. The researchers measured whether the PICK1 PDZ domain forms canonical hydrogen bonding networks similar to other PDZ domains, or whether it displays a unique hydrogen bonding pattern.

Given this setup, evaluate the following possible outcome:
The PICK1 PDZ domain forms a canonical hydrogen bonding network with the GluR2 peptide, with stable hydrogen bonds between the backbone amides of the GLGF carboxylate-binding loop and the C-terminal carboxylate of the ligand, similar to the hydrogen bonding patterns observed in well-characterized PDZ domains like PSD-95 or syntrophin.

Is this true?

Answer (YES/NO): YES